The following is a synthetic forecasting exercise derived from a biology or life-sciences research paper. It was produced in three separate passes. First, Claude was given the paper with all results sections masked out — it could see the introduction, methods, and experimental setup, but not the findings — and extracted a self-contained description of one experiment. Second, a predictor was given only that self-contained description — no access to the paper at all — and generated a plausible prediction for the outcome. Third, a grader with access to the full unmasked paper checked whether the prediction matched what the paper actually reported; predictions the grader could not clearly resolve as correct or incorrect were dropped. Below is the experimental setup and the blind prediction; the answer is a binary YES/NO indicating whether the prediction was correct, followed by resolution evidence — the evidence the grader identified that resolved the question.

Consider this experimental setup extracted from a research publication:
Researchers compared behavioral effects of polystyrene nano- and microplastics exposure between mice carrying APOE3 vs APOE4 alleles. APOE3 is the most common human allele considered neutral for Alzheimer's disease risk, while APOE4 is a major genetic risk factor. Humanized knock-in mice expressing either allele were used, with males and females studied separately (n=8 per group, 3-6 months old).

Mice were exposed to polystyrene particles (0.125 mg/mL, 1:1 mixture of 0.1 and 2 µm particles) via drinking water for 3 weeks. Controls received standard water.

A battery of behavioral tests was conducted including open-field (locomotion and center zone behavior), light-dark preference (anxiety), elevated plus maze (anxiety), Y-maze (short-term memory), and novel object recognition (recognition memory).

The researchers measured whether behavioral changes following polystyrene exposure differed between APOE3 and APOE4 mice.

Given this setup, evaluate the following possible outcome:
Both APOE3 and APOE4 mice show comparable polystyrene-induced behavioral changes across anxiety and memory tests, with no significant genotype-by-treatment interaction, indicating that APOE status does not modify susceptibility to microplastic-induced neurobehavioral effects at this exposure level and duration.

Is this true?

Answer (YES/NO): NO